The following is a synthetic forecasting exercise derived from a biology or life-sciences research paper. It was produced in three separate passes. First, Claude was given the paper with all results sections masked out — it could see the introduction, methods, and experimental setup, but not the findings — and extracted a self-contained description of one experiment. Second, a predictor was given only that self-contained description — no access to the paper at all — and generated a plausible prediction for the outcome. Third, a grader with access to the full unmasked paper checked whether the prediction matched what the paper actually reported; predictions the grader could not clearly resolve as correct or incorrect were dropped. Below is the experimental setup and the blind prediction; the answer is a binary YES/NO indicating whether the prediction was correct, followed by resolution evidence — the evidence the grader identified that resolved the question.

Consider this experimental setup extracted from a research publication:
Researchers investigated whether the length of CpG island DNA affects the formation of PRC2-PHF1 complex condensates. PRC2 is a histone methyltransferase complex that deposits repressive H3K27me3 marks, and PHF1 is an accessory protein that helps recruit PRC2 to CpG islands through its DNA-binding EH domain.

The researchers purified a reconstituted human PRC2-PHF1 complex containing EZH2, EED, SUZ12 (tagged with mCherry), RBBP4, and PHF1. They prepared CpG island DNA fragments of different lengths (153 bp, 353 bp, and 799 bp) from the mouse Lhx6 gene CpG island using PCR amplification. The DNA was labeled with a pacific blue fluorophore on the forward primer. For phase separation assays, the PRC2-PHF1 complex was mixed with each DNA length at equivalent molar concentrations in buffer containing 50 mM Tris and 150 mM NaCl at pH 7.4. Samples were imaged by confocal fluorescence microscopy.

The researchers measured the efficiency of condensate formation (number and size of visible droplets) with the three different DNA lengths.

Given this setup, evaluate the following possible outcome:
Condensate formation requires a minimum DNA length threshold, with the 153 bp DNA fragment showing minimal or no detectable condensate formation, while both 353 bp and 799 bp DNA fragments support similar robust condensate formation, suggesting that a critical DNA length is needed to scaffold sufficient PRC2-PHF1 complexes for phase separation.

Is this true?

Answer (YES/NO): NO